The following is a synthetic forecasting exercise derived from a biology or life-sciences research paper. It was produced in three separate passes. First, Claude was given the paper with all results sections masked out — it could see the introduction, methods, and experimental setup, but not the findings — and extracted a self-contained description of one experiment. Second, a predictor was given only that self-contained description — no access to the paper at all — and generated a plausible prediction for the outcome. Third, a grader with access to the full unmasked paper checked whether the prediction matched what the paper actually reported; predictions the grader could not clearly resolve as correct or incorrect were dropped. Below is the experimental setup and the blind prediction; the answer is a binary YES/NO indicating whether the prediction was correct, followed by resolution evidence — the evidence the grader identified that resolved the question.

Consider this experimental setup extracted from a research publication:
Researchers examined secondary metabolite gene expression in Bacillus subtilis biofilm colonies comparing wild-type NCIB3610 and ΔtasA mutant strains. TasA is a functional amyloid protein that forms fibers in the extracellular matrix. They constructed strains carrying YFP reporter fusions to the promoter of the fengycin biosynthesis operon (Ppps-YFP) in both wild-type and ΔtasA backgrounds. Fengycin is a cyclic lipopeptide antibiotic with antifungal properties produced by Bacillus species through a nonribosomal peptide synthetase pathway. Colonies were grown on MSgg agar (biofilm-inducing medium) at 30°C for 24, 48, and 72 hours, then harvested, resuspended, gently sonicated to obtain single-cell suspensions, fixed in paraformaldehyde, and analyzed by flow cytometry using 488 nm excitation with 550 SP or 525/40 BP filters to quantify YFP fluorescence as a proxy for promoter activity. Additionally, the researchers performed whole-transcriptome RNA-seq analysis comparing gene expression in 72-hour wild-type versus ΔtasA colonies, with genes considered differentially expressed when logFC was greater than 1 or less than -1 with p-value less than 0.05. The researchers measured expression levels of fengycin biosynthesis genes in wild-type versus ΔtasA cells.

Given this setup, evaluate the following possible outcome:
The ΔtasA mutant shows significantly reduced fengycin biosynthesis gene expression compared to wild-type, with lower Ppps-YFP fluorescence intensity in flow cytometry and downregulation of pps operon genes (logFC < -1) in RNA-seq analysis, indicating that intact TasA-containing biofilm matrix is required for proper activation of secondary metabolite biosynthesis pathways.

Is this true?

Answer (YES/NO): NO